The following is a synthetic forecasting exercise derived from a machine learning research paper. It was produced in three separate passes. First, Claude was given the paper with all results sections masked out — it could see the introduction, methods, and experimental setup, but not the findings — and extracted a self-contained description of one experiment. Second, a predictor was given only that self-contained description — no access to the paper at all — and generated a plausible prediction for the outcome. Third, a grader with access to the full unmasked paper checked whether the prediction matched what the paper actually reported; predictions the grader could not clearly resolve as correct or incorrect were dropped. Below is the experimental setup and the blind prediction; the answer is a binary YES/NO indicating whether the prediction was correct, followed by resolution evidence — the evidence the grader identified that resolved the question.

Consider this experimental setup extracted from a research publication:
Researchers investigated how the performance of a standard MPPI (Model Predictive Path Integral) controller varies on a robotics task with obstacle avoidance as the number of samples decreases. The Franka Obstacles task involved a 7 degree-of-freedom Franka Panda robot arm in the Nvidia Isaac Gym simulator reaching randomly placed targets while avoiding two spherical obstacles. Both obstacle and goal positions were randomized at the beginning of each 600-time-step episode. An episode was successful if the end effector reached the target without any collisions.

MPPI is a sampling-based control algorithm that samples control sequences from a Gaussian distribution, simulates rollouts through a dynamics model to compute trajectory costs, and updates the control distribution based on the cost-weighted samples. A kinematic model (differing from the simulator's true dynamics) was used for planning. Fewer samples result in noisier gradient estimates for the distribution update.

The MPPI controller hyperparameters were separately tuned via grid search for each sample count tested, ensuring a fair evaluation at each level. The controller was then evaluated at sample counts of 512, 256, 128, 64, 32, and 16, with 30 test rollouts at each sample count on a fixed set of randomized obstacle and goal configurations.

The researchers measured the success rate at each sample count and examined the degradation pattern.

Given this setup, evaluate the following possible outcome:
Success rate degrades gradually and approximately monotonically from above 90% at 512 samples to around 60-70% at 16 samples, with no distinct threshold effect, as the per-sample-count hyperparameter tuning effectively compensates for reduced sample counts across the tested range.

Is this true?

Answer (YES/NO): NO